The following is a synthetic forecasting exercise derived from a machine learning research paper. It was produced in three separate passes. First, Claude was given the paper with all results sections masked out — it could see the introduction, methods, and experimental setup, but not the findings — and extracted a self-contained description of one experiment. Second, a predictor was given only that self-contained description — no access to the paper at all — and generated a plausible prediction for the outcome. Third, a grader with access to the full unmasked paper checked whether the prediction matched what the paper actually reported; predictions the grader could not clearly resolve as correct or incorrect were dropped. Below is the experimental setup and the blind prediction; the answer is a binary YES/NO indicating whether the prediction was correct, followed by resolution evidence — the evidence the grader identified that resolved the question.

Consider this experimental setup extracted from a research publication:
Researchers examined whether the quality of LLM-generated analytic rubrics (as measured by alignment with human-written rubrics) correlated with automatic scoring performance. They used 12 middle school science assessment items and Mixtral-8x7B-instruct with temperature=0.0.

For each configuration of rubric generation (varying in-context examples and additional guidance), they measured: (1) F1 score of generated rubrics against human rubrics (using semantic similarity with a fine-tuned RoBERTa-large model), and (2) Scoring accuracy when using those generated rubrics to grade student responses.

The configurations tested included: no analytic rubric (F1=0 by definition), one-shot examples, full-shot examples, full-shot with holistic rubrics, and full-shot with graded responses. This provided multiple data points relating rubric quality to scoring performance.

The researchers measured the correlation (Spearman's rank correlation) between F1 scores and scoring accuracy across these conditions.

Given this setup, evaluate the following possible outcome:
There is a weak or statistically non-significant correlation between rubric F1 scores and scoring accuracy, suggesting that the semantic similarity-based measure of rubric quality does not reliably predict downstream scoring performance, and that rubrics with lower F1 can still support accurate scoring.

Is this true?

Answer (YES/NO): NO